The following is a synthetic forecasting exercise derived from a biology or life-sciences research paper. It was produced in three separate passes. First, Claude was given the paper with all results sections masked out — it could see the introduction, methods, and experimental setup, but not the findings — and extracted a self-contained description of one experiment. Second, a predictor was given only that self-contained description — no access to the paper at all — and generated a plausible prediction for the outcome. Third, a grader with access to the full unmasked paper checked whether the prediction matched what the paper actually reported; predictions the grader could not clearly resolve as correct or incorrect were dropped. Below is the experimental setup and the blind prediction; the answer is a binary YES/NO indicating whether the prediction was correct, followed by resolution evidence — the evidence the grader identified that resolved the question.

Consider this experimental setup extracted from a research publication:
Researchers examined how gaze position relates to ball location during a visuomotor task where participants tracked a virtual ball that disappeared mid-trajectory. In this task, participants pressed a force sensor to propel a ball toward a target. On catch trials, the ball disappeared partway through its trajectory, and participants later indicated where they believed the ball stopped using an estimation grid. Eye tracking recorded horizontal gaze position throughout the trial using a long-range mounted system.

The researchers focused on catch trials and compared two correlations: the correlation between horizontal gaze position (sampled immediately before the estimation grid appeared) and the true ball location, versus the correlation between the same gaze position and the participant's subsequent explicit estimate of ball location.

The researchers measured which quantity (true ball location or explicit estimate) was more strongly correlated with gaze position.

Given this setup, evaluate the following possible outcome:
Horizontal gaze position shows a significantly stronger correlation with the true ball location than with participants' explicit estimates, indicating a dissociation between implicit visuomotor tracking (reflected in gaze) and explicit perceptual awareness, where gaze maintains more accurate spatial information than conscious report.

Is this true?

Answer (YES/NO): NO